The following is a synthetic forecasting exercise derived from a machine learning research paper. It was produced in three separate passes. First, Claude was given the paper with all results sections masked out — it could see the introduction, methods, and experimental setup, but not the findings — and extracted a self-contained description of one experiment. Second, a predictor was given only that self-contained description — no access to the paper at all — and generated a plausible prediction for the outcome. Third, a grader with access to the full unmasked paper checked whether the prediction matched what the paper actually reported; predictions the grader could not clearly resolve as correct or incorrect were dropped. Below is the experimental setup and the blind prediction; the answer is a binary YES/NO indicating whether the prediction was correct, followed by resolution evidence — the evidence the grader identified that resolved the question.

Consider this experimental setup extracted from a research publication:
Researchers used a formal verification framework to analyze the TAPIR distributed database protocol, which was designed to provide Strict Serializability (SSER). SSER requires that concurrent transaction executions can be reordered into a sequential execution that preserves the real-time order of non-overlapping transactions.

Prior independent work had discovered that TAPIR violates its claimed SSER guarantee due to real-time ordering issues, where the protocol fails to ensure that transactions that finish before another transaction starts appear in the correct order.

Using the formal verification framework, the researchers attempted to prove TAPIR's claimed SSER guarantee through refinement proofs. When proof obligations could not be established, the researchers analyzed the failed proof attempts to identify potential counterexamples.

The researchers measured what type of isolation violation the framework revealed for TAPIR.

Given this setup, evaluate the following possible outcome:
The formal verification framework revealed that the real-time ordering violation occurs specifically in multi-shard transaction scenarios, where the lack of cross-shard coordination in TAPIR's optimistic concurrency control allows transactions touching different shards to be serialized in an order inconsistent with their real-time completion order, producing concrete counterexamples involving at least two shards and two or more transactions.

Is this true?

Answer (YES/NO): NO